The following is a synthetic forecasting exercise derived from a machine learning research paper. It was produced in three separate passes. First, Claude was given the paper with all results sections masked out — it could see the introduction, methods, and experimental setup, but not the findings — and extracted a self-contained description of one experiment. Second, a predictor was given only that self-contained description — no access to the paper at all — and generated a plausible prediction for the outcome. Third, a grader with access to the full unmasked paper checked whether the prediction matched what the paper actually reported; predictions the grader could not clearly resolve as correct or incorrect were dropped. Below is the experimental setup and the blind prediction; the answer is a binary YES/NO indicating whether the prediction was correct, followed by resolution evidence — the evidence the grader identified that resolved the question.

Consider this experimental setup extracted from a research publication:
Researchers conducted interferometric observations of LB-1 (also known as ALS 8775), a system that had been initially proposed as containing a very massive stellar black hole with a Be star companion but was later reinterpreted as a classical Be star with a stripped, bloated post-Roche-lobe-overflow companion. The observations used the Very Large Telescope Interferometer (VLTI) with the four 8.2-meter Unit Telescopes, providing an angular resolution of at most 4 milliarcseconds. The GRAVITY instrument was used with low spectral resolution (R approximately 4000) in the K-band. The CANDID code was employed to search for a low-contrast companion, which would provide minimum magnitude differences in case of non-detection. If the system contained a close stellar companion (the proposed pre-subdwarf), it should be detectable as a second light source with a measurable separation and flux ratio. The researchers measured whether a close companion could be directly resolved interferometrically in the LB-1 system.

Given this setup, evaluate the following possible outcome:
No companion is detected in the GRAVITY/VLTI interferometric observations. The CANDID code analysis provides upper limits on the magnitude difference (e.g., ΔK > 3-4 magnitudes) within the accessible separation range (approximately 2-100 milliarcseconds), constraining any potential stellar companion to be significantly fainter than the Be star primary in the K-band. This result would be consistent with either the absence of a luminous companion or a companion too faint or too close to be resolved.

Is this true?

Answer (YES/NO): YES